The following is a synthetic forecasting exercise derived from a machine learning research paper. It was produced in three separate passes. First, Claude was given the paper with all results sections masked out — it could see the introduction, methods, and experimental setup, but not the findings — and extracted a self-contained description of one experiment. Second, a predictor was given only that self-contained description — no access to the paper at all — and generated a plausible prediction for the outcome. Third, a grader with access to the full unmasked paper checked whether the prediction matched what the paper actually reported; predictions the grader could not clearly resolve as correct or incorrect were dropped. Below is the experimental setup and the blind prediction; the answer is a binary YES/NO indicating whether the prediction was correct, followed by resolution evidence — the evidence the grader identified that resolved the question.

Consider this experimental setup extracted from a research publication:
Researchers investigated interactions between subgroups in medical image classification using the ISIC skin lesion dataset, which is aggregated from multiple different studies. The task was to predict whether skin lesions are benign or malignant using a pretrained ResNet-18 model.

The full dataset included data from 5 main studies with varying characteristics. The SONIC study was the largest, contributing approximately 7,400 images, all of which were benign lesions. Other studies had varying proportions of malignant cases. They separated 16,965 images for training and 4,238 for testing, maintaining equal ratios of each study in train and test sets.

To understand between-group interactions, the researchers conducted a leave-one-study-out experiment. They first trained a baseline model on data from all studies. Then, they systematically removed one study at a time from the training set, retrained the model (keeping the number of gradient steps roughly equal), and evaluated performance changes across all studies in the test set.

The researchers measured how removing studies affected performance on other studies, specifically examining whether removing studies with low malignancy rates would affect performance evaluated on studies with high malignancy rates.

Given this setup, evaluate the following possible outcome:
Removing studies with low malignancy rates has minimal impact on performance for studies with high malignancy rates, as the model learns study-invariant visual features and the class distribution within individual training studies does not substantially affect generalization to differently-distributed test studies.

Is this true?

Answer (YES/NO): NO